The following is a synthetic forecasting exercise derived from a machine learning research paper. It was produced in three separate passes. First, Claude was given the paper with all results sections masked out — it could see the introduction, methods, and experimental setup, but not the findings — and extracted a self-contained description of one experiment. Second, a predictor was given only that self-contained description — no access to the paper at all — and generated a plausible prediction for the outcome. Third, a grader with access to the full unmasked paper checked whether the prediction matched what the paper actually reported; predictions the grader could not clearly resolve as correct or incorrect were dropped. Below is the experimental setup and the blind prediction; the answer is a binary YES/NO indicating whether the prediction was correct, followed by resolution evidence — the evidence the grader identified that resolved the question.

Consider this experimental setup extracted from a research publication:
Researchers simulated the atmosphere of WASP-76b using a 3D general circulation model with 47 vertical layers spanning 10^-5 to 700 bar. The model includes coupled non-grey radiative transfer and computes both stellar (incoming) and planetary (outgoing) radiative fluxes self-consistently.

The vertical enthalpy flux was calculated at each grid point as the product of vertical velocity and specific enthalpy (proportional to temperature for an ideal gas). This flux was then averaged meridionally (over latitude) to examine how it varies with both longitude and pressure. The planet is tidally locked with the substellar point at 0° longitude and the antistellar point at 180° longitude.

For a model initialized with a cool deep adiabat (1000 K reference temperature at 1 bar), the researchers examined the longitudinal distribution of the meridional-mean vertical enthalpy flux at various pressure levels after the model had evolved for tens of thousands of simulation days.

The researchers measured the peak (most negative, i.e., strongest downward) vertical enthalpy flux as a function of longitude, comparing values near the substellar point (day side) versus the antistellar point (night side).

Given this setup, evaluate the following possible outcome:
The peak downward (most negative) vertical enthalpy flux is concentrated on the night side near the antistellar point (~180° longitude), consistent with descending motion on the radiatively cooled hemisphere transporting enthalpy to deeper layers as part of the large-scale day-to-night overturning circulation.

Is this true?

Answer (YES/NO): YES